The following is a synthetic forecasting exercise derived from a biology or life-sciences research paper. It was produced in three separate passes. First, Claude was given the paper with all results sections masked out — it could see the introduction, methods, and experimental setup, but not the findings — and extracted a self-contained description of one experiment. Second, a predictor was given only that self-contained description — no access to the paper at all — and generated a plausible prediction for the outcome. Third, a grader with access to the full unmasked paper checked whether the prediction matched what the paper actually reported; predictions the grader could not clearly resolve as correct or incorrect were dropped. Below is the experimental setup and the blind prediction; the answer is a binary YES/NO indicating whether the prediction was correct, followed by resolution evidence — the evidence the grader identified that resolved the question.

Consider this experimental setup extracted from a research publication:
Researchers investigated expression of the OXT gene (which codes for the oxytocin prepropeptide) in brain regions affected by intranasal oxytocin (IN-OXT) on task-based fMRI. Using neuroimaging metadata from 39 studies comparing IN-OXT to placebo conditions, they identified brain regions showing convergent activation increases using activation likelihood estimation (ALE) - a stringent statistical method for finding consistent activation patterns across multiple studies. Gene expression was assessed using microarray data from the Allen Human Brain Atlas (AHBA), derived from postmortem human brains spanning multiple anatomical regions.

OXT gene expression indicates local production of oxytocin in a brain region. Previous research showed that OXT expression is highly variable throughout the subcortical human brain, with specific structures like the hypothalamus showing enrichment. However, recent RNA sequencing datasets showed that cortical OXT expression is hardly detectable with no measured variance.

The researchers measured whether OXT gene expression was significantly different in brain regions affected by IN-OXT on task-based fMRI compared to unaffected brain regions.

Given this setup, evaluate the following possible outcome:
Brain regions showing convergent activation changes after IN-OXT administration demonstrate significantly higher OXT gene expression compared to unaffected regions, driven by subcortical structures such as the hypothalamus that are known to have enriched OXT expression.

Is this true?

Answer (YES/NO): NO